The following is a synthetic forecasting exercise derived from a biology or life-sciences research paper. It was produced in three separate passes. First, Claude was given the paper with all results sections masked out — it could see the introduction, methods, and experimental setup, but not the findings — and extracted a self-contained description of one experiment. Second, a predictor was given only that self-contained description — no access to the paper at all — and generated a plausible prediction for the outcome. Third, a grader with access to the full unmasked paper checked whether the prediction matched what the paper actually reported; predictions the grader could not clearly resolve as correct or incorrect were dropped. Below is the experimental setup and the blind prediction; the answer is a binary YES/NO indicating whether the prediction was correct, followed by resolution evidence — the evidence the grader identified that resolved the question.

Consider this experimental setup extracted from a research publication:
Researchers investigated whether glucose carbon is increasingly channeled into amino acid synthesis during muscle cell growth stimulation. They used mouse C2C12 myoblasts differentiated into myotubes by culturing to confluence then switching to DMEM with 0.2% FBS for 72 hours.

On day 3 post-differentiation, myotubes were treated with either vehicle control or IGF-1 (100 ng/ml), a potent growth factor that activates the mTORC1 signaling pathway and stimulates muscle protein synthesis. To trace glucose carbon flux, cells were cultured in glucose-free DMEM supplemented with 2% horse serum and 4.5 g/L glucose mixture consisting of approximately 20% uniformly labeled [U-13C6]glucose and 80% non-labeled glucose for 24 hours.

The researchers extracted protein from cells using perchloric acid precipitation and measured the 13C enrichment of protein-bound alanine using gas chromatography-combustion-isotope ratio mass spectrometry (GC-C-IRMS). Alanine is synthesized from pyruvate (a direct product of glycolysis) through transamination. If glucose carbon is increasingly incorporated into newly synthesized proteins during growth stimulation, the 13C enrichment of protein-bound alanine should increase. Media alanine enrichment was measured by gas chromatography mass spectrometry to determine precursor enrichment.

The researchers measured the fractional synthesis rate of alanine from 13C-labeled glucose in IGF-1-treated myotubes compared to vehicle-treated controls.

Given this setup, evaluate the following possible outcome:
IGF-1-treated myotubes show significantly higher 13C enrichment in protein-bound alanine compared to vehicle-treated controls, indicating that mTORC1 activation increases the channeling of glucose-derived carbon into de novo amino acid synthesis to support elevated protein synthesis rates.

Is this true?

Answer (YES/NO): YES